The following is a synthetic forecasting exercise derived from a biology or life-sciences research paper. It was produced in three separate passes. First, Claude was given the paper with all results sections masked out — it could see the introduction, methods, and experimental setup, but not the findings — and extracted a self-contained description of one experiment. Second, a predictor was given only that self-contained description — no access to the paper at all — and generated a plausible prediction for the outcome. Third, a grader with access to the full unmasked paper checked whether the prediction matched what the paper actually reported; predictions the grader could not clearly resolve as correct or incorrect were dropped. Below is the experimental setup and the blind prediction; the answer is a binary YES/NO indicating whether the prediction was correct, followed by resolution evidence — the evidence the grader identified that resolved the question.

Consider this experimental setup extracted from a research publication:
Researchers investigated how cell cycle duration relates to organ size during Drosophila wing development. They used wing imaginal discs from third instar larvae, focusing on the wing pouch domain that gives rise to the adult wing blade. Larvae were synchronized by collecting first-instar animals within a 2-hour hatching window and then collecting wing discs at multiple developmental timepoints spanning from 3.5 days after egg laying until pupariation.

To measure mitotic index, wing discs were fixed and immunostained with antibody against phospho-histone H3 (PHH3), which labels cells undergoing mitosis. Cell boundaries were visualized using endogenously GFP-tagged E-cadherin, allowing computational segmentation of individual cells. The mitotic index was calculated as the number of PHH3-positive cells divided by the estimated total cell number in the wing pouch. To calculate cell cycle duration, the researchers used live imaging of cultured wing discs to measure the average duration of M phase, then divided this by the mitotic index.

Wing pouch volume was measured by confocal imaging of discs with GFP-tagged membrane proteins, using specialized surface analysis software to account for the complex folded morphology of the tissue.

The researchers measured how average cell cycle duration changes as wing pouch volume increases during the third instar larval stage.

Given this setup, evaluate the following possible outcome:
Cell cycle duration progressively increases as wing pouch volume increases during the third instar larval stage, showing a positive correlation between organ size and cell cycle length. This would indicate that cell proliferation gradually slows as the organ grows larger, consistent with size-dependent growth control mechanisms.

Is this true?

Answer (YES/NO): YES